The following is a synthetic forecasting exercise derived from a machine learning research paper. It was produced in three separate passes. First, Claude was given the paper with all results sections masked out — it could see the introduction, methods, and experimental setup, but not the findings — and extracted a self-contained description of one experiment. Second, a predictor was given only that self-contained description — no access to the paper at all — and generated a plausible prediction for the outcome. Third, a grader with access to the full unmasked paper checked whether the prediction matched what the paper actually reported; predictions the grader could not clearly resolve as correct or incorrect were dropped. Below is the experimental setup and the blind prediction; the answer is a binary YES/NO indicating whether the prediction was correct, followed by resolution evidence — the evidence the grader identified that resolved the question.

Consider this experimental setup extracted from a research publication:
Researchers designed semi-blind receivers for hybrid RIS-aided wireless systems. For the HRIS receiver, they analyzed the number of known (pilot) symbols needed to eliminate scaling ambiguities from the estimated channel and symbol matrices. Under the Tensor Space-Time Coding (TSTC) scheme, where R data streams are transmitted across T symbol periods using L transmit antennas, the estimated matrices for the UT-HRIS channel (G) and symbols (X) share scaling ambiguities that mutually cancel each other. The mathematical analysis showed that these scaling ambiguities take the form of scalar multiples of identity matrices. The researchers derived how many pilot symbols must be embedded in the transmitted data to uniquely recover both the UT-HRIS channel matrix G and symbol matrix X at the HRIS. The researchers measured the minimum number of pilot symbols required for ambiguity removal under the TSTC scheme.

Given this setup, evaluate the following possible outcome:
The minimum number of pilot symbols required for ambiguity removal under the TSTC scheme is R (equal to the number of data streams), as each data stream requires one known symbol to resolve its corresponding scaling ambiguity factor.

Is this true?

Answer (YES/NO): NO